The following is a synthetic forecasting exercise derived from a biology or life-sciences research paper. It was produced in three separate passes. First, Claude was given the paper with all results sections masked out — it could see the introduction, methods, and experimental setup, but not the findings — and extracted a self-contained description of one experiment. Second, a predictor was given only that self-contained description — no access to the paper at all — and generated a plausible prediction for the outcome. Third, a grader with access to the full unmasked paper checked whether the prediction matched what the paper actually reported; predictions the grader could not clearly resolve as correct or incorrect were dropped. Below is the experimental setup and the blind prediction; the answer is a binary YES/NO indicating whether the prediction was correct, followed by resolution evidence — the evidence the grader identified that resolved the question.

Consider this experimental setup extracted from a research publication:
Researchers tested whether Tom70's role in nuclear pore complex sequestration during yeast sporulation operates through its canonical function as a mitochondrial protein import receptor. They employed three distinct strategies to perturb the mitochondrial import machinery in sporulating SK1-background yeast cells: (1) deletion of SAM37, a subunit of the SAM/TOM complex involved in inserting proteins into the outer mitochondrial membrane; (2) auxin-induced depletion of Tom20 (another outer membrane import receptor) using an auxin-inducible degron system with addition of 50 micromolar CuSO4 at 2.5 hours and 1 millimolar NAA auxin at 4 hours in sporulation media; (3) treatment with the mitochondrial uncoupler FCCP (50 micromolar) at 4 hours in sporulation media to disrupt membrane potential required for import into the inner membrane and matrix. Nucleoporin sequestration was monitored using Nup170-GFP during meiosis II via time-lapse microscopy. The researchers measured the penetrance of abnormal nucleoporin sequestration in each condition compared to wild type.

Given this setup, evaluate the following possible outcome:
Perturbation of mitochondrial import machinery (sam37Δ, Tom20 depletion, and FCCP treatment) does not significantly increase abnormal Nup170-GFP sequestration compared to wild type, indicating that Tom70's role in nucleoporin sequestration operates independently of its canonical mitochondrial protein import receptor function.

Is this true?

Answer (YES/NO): YES